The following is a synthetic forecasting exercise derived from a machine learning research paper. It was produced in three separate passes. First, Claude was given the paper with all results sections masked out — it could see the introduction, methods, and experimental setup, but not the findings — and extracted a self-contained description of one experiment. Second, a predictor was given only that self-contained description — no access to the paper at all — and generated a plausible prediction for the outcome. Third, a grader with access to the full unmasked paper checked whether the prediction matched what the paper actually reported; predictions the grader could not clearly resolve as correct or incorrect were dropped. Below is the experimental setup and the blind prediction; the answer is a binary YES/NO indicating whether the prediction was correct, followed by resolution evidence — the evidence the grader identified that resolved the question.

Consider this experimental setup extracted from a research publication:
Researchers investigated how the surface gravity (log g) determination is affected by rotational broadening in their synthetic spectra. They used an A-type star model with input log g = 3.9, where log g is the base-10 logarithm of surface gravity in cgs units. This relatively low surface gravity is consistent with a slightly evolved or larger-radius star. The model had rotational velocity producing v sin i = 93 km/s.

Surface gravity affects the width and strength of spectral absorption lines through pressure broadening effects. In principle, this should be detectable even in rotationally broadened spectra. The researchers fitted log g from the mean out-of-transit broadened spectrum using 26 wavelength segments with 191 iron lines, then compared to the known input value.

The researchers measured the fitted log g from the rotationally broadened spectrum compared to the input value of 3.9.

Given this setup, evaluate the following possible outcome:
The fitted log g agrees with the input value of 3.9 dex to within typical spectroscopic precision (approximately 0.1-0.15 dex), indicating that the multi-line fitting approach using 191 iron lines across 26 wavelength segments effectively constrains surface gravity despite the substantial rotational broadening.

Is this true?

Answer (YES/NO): NO